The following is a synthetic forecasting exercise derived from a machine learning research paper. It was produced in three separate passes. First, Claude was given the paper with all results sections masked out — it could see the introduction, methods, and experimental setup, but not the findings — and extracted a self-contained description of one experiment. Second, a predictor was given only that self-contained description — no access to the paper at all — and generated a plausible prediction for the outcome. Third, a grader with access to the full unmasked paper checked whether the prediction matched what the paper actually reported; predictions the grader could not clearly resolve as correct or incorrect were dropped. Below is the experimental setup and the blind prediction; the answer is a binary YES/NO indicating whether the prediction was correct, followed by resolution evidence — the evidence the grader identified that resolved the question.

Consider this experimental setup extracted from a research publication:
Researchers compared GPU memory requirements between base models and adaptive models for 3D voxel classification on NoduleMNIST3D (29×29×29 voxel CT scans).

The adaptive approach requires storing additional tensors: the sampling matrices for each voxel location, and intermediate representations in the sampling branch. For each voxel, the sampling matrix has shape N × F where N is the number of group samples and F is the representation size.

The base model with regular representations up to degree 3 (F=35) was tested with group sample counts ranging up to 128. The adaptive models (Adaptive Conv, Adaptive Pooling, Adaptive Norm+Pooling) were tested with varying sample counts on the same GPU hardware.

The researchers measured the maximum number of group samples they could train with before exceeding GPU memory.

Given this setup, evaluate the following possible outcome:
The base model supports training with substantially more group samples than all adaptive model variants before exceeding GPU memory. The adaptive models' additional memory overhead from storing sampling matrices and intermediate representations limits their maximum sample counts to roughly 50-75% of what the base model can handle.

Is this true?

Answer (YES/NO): NO